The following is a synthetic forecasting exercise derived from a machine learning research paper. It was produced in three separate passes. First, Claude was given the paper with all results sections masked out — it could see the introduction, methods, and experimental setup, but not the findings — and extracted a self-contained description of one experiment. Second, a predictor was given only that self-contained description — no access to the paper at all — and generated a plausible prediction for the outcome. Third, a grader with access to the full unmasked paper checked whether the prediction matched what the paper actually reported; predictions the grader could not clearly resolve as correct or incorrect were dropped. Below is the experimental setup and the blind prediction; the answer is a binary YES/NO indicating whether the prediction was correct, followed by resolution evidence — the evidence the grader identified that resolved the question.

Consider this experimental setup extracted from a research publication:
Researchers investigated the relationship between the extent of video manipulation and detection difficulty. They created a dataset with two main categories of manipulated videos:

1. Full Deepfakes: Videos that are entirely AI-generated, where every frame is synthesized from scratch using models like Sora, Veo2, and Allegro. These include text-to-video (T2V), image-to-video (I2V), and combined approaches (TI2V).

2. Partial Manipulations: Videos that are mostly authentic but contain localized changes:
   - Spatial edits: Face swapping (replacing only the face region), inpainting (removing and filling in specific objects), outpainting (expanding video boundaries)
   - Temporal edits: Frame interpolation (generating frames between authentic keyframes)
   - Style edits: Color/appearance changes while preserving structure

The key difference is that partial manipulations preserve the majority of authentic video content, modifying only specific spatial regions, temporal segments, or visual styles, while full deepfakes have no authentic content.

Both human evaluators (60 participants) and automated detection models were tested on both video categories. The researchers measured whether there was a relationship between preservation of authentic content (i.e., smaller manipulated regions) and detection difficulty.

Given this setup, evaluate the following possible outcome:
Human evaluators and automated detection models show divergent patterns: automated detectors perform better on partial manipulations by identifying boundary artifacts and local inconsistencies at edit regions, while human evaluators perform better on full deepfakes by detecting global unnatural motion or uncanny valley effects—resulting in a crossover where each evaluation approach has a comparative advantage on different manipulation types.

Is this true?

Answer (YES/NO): NO